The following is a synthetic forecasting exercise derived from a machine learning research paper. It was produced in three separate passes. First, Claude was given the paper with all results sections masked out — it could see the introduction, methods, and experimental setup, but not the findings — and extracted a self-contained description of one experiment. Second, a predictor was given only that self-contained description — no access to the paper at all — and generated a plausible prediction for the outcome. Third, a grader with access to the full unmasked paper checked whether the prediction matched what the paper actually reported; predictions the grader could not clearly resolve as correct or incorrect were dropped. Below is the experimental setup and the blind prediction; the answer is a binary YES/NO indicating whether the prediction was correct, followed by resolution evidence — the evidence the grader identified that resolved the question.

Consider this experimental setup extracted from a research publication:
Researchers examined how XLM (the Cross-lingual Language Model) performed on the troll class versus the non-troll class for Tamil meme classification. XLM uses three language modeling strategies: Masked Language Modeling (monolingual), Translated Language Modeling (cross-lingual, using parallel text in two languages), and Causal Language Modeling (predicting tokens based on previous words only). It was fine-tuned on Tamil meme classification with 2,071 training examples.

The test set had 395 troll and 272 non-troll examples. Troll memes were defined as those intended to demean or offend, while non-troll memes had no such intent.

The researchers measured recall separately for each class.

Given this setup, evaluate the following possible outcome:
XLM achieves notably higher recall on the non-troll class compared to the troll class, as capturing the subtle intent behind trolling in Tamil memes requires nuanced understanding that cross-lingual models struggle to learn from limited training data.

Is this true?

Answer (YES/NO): NO